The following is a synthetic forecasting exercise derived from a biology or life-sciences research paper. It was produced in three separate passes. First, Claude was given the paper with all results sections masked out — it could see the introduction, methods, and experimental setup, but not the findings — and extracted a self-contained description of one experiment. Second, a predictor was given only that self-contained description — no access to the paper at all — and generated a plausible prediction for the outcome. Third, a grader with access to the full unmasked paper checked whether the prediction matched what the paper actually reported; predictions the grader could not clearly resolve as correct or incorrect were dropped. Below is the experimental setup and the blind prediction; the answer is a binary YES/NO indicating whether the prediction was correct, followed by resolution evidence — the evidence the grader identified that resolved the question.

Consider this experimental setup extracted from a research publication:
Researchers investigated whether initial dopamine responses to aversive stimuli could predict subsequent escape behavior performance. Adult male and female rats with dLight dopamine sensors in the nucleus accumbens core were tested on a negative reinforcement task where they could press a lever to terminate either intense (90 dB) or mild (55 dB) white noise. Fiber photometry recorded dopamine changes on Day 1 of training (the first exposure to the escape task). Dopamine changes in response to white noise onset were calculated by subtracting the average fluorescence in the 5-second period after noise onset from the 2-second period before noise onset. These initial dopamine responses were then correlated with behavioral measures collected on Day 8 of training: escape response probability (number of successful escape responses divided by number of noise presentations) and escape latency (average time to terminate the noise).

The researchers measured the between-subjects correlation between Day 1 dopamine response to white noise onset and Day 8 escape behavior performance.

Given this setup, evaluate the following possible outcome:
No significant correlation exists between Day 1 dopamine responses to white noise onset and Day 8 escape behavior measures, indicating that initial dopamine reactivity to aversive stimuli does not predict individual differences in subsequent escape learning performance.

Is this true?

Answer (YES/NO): NO